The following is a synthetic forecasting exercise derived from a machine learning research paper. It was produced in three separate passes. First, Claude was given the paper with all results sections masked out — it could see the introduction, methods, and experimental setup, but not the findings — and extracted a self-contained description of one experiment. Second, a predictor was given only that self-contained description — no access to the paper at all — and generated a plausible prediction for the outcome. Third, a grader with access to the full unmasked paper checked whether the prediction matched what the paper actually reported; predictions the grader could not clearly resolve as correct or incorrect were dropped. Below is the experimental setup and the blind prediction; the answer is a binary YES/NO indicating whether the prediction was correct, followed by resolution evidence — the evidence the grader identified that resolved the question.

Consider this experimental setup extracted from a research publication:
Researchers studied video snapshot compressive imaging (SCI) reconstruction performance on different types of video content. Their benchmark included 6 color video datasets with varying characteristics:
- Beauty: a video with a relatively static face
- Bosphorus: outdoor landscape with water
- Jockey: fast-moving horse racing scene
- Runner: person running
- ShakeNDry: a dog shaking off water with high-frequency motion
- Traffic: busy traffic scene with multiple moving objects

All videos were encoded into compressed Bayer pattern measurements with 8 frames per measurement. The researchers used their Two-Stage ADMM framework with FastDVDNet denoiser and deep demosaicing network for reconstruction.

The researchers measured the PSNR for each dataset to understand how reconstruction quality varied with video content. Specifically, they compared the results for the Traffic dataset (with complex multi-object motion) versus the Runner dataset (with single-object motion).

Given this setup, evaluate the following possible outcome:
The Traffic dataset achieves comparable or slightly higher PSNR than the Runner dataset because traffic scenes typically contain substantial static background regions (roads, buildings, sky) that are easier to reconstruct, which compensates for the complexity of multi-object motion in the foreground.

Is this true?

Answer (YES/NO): NO